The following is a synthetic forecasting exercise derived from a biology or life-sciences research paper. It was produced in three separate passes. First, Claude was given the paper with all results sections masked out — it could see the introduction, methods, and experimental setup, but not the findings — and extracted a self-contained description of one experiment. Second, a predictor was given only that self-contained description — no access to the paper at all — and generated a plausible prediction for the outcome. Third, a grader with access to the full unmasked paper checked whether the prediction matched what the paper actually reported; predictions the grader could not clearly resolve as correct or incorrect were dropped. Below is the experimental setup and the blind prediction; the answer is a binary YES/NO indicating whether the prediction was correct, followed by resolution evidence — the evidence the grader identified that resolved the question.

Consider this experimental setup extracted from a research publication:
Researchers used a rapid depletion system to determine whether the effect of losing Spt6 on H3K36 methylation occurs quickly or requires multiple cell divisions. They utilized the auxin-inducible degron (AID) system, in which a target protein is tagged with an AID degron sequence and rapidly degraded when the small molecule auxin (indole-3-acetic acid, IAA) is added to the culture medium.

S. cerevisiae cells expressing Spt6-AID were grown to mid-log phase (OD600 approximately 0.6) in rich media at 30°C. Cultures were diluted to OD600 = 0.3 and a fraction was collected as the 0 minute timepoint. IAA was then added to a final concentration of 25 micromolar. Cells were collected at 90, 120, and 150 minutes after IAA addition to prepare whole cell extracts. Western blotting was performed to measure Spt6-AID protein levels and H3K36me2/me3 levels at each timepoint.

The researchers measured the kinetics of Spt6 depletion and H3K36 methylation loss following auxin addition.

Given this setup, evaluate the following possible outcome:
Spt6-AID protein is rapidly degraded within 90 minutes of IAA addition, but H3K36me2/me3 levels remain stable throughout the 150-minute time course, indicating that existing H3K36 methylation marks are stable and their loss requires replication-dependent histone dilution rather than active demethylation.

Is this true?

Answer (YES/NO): NO